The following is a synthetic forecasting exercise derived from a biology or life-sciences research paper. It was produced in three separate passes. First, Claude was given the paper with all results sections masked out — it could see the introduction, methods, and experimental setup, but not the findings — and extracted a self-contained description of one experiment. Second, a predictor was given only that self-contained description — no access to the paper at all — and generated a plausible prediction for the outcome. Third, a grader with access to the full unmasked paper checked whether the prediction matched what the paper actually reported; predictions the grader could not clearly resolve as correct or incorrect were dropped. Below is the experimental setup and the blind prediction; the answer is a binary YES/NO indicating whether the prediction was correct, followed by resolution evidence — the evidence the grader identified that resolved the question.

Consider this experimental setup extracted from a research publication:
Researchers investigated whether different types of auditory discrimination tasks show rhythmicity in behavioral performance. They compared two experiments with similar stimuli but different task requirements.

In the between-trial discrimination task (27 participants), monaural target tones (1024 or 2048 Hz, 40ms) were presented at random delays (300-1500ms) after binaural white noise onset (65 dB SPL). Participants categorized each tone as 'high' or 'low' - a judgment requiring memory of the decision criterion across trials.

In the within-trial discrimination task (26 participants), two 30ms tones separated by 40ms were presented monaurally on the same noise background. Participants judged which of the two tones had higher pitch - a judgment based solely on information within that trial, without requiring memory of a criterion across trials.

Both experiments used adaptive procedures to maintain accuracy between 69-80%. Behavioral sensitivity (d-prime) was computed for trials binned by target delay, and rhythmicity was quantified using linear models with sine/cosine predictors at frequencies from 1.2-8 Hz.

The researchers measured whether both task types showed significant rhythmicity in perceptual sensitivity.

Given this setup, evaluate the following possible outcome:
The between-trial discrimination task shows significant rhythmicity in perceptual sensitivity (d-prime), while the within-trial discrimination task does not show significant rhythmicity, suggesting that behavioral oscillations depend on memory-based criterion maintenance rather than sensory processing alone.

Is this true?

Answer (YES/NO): NO